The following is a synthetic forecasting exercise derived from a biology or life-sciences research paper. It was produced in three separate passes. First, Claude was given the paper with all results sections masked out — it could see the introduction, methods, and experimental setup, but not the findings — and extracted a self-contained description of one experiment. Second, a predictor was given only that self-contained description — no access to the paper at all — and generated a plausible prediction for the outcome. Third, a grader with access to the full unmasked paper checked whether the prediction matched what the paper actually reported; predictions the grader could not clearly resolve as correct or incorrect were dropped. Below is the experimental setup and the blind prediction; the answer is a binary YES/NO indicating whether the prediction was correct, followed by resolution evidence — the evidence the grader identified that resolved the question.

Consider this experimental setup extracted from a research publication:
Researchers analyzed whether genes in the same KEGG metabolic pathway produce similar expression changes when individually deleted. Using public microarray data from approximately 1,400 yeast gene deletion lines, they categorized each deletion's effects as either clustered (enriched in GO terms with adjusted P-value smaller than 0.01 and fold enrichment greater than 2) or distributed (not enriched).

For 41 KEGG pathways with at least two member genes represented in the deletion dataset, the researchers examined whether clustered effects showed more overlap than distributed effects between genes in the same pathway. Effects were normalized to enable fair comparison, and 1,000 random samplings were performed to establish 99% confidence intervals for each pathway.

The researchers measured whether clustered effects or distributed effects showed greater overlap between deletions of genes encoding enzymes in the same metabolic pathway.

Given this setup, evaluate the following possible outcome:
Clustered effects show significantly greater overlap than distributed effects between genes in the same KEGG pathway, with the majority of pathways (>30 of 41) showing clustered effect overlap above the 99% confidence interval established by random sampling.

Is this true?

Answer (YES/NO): NO